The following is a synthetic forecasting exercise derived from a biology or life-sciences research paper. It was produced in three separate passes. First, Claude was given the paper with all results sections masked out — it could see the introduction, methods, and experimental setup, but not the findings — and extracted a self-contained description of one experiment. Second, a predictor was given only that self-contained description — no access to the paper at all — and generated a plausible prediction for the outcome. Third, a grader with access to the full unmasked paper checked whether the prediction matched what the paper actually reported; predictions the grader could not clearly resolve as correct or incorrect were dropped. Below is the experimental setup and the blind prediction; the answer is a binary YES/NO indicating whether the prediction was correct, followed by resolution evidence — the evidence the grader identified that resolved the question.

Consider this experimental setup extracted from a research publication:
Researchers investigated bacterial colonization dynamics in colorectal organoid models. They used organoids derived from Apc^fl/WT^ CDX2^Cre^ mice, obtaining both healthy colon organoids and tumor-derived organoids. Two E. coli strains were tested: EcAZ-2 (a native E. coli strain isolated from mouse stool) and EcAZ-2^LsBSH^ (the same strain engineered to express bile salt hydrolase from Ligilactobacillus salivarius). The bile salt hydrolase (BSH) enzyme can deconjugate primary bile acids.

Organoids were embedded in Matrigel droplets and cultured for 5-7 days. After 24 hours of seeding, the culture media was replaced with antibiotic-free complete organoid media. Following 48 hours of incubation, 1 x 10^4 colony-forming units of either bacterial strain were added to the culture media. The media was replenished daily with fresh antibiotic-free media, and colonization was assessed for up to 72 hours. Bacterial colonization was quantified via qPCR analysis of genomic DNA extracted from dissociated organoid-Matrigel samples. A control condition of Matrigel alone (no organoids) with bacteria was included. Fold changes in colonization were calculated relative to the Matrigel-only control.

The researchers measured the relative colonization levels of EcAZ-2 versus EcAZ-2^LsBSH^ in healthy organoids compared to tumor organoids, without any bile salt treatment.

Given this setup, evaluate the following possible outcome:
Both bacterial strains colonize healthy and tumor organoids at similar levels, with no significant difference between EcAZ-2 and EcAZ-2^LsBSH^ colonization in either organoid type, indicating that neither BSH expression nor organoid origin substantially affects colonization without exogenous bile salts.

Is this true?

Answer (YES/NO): NO